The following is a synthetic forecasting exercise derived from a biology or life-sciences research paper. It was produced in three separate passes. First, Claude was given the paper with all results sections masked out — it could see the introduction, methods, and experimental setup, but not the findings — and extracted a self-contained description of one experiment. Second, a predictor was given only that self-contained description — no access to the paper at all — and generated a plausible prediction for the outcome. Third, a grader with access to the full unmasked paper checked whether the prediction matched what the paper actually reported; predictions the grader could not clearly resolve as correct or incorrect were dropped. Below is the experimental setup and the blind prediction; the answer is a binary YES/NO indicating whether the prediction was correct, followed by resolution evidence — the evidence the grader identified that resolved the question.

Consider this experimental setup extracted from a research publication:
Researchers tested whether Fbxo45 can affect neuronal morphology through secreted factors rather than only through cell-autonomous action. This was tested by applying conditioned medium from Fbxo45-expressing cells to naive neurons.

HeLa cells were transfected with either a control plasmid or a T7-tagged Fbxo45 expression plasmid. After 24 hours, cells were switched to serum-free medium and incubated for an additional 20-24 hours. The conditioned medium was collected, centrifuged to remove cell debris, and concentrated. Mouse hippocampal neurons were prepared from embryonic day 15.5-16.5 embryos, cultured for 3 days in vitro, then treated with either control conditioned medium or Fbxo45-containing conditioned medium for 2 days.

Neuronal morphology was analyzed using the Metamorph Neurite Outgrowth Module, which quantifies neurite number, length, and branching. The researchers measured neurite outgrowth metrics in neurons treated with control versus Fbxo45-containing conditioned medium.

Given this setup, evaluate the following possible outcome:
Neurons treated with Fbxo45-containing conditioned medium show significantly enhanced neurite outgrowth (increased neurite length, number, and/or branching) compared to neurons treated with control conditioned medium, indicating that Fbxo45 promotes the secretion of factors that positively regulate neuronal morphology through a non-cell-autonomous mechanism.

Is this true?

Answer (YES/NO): NO